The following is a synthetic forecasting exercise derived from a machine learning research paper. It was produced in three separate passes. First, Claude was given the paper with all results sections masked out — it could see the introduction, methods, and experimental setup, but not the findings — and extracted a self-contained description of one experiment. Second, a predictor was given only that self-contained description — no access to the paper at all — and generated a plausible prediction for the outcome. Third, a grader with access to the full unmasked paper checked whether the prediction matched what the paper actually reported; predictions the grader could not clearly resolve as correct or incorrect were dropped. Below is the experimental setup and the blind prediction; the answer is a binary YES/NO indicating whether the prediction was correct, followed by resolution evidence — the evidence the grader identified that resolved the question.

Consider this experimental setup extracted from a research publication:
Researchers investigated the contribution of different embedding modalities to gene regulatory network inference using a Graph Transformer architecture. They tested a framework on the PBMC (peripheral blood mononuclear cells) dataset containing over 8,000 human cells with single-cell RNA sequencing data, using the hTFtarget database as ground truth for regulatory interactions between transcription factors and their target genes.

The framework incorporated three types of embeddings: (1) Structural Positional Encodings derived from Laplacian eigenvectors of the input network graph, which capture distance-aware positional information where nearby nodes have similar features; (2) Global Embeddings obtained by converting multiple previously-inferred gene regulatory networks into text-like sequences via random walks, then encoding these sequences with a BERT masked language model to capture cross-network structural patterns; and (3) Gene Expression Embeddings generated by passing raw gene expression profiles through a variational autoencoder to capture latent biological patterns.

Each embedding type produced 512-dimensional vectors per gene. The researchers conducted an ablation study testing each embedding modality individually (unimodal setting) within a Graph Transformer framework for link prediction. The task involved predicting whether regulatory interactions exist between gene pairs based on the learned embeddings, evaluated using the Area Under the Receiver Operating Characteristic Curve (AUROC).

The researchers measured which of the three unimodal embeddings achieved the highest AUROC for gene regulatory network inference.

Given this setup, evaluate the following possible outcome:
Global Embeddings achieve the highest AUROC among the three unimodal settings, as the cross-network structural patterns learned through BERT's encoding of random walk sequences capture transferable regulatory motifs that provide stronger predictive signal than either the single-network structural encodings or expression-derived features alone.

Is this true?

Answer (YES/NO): YES